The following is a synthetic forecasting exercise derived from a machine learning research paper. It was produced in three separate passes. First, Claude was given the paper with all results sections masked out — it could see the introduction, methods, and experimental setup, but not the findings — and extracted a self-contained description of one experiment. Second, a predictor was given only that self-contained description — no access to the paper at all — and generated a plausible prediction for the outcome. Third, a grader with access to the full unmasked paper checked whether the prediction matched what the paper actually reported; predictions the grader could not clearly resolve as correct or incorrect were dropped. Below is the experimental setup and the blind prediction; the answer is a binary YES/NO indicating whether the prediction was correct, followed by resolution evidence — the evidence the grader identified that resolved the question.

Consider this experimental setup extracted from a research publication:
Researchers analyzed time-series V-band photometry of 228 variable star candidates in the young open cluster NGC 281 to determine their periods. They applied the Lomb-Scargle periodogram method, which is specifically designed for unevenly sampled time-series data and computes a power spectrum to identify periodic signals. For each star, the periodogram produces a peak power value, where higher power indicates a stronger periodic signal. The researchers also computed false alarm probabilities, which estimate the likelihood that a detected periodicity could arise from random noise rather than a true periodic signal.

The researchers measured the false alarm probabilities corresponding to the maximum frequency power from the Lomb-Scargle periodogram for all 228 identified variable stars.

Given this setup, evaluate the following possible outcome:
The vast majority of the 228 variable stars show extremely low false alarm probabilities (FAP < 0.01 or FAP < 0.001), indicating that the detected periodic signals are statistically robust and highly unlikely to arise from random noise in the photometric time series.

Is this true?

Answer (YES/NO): YES